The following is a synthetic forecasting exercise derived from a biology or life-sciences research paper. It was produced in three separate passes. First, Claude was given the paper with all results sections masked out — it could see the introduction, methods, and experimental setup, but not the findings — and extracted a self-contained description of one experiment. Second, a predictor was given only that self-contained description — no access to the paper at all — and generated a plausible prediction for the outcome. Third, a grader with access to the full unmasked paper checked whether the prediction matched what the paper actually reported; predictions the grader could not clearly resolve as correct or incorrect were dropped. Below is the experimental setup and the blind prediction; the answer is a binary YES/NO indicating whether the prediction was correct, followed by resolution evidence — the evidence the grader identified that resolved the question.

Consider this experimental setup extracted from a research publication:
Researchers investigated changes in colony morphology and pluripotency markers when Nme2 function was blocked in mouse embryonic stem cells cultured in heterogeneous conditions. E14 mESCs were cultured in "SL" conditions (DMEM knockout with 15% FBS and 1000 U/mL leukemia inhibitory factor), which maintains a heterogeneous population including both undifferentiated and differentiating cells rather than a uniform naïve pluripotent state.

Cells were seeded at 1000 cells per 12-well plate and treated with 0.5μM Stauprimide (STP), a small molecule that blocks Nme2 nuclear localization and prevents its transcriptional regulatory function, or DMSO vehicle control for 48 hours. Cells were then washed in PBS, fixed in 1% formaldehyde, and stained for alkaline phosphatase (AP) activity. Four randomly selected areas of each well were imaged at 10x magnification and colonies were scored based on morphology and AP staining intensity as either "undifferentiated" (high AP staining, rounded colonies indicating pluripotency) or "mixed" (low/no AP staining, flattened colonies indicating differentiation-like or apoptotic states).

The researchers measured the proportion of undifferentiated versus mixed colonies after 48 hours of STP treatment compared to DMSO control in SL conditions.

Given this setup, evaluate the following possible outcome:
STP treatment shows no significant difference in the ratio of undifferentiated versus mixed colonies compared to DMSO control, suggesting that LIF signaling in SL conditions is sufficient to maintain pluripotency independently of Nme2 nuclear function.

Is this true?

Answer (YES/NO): NO